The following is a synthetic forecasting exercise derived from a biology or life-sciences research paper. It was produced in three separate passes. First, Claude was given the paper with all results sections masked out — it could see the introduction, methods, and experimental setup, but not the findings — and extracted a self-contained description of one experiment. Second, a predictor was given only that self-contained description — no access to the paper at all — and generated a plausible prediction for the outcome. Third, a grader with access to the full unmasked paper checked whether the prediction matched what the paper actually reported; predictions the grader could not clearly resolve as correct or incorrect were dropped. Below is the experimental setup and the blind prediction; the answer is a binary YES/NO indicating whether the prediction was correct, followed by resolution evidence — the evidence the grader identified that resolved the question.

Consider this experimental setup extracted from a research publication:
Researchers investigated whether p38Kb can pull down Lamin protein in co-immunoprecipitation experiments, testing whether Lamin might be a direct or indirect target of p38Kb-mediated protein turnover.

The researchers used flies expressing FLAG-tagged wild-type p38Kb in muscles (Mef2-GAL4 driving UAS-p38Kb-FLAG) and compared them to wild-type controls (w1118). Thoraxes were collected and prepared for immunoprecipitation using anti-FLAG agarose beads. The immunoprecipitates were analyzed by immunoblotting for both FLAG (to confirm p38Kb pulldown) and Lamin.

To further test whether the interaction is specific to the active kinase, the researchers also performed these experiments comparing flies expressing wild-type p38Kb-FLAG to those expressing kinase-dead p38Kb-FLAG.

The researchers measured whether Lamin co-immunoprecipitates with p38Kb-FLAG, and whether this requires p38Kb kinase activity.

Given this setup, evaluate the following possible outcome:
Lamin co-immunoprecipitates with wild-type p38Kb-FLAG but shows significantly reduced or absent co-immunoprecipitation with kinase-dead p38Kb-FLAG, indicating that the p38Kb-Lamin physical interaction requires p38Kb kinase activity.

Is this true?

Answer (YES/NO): NO